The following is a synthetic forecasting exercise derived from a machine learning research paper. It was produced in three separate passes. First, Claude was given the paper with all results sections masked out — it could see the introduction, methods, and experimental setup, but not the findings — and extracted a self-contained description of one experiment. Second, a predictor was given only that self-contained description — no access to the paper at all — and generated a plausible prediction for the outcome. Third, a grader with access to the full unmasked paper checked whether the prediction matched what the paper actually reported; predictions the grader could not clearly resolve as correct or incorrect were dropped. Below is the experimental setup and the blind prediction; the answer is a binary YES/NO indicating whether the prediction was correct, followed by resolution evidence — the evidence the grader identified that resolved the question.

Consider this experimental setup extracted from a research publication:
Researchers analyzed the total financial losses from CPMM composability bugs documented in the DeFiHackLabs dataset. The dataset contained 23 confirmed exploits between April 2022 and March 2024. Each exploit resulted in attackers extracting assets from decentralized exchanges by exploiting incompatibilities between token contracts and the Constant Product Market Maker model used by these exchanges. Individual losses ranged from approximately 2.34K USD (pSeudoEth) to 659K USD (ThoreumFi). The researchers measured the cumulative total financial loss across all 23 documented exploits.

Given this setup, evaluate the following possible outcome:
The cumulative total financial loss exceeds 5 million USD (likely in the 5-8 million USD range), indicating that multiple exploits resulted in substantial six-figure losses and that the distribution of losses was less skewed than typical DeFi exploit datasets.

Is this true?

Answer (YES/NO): NO